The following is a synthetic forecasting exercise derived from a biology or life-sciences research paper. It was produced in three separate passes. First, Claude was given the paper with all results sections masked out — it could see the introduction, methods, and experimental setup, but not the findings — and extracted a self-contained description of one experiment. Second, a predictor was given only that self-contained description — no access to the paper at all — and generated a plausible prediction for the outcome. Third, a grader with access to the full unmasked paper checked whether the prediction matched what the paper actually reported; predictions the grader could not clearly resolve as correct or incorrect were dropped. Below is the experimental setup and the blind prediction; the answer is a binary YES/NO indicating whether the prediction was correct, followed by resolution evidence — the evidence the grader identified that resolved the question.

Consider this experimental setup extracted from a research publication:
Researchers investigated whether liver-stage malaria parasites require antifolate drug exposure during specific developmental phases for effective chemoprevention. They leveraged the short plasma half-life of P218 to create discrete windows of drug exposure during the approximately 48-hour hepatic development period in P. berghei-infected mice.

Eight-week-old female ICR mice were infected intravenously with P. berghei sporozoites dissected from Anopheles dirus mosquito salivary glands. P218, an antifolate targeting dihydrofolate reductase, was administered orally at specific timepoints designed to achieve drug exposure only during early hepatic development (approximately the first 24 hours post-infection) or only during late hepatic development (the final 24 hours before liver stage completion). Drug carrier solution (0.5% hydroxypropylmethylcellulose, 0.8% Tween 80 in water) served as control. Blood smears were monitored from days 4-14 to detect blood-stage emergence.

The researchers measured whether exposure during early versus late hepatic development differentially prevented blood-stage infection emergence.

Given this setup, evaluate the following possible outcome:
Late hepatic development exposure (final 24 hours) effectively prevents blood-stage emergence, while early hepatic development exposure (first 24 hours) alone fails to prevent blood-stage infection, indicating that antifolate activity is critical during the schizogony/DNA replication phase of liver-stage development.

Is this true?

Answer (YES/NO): NO